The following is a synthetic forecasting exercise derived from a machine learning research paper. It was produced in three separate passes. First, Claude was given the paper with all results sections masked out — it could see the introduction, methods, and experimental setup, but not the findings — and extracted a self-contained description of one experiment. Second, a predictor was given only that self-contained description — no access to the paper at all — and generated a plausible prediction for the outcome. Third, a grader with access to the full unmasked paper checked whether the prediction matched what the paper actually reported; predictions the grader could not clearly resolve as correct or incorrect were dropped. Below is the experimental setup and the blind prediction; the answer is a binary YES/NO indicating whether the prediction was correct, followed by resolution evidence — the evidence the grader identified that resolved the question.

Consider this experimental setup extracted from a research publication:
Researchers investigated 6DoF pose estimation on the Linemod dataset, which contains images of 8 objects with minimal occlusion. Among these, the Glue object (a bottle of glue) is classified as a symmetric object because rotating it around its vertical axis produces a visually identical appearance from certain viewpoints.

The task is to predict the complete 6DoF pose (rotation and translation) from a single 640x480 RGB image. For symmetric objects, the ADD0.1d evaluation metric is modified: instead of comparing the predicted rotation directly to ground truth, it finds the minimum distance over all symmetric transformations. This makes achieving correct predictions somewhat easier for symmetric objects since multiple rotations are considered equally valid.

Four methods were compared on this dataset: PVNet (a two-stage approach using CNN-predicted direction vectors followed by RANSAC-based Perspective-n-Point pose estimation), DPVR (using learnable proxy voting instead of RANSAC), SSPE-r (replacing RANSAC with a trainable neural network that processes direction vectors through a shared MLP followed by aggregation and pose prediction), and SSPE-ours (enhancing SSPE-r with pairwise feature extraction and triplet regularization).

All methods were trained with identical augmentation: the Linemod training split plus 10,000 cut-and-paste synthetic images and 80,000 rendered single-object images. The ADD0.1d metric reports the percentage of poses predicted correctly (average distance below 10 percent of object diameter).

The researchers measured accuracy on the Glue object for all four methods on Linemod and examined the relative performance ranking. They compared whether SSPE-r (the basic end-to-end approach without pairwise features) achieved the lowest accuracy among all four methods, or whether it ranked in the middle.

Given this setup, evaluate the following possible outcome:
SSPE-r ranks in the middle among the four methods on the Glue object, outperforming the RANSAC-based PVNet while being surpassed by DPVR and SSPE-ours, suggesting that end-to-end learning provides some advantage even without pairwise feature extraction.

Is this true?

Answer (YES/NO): NO